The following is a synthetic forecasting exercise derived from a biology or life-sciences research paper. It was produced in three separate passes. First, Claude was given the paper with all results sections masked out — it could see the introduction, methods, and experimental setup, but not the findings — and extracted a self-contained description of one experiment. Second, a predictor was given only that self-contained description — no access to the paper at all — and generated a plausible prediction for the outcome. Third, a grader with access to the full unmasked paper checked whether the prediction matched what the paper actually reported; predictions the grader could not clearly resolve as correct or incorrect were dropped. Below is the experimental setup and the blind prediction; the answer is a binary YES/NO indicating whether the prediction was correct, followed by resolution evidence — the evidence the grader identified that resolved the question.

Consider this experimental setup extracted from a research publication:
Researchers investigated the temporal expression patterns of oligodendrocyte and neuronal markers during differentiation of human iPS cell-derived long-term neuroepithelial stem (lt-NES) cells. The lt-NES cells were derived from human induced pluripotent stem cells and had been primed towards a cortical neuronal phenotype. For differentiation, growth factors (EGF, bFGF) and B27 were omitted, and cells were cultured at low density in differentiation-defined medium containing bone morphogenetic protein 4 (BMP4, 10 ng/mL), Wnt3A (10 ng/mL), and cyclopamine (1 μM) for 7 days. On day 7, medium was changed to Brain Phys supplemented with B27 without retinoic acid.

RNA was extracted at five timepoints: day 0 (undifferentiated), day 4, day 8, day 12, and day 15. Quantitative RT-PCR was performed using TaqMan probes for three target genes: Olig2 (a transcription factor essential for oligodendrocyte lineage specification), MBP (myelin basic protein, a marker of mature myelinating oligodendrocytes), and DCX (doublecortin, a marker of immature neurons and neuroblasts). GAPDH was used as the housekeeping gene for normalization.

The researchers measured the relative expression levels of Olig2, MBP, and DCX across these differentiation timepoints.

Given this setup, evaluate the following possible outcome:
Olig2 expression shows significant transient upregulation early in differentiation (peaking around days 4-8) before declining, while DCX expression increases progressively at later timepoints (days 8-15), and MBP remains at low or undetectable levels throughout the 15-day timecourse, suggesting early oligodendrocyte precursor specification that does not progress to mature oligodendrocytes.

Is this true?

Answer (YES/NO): NO